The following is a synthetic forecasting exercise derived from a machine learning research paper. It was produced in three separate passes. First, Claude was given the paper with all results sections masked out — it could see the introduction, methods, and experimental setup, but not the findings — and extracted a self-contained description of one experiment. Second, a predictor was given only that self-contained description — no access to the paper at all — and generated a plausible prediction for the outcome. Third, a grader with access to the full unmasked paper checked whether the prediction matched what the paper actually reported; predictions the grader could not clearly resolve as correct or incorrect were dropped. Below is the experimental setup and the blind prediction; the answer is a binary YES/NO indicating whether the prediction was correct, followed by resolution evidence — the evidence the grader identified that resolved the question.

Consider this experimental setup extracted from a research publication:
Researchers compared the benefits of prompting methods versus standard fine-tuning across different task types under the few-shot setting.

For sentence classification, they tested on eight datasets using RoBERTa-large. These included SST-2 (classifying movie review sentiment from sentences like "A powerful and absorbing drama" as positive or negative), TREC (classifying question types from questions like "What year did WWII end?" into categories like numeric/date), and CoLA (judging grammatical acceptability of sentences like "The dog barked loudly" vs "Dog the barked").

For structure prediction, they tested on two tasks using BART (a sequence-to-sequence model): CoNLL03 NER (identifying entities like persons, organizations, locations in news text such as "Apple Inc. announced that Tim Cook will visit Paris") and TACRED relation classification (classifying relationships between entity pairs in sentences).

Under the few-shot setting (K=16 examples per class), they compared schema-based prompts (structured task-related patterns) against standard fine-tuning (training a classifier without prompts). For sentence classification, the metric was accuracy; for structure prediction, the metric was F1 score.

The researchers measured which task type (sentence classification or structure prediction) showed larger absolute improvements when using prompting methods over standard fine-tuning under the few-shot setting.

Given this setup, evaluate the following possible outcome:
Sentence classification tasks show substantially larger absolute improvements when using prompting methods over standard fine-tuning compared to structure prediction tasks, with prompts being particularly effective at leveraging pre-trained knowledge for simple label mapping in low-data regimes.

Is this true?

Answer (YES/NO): NO